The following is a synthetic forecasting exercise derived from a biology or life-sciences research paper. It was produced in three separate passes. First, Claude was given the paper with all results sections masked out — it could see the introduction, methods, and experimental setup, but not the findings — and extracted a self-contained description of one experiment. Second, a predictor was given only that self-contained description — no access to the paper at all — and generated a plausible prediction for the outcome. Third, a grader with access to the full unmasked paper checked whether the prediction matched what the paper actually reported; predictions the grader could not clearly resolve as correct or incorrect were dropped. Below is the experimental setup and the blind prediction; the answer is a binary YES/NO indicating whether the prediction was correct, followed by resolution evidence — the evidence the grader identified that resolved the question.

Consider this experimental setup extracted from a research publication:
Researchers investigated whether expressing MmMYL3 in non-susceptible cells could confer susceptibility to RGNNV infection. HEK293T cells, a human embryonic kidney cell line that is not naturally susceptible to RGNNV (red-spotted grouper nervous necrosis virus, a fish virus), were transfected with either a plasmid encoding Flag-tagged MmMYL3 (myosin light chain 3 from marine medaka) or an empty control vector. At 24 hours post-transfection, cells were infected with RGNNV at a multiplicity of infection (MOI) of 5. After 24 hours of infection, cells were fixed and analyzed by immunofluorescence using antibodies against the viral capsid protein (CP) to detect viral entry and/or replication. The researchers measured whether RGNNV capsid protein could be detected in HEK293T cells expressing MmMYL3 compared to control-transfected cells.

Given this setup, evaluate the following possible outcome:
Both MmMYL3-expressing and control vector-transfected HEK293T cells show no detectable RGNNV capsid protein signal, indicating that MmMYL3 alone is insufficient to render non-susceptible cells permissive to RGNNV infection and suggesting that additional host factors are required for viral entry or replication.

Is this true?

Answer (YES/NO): NO